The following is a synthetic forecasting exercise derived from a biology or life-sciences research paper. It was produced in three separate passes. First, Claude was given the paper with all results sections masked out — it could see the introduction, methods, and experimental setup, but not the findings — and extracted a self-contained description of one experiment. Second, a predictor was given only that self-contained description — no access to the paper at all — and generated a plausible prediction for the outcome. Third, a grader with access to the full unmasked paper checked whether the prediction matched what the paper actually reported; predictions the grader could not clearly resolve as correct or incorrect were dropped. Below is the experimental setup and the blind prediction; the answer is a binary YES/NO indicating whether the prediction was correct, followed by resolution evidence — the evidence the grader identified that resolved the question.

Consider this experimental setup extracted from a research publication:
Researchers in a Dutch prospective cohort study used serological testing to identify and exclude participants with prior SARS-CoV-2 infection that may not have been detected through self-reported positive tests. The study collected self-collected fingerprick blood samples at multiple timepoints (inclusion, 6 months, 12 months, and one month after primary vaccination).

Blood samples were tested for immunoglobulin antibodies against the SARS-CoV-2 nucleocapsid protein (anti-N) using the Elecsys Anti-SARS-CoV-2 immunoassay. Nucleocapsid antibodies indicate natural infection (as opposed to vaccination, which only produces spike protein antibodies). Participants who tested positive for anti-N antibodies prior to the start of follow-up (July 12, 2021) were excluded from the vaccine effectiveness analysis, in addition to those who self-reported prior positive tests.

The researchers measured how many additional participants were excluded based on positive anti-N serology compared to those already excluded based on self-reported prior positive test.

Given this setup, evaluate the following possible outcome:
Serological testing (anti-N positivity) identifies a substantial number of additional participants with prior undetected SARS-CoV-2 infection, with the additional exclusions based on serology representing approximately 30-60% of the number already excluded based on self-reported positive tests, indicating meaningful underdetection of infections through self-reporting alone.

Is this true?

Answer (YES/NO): NO